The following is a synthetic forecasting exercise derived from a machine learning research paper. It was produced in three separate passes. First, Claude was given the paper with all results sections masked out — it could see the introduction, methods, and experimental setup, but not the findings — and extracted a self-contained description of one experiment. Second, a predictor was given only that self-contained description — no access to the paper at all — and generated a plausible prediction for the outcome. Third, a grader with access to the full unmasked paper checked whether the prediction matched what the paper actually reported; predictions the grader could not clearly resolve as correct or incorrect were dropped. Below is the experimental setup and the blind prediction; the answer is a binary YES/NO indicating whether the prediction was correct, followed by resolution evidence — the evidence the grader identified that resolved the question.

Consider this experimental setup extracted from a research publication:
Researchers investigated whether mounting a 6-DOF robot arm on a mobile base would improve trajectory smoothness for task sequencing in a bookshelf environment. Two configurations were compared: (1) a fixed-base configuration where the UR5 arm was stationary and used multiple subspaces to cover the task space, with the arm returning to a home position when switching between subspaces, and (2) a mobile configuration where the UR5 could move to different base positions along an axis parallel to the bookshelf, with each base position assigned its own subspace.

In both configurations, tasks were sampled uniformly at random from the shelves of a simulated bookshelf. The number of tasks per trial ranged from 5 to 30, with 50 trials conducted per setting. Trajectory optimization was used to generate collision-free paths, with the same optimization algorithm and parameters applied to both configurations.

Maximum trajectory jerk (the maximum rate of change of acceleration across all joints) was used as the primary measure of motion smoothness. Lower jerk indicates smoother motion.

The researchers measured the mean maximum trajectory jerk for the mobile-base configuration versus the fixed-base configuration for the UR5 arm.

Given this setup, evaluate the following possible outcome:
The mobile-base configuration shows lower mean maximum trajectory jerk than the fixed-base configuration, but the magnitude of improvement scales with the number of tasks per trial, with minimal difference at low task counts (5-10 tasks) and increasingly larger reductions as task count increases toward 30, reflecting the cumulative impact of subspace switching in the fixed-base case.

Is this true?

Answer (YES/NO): NO